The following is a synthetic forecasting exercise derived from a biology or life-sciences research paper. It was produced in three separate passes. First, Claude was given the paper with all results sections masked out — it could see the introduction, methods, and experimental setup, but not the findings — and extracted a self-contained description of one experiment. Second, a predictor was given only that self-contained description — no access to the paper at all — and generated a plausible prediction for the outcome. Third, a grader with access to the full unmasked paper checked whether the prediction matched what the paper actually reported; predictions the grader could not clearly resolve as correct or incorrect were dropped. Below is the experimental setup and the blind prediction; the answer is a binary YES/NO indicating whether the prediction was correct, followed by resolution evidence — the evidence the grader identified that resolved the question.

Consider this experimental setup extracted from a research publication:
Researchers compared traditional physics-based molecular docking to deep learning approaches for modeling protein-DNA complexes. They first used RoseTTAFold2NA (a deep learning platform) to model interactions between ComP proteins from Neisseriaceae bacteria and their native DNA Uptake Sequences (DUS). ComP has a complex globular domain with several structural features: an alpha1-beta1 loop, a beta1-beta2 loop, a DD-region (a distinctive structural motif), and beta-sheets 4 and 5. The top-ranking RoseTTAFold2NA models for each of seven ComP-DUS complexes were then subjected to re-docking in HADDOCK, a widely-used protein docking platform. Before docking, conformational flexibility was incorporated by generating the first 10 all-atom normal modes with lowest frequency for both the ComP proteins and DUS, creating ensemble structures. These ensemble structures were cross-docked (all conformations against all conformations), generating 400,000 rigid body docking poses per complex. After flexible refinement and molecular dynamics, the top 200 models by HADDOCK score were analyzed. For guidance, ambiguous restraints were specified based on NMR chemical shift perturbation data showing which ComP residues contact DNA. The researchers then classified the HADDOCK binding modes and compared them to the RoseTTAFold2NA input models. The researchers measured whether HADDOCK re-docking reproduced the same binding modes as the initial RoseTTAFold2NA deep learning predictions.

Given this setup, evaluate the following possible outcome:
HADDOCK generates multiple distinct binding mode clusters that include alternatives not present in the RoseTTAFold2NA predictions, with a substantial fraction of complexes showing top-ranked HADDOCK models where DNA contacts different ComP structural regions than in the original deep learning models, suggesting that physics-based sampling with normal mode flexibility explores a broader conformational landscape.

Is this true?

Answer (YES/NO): NO